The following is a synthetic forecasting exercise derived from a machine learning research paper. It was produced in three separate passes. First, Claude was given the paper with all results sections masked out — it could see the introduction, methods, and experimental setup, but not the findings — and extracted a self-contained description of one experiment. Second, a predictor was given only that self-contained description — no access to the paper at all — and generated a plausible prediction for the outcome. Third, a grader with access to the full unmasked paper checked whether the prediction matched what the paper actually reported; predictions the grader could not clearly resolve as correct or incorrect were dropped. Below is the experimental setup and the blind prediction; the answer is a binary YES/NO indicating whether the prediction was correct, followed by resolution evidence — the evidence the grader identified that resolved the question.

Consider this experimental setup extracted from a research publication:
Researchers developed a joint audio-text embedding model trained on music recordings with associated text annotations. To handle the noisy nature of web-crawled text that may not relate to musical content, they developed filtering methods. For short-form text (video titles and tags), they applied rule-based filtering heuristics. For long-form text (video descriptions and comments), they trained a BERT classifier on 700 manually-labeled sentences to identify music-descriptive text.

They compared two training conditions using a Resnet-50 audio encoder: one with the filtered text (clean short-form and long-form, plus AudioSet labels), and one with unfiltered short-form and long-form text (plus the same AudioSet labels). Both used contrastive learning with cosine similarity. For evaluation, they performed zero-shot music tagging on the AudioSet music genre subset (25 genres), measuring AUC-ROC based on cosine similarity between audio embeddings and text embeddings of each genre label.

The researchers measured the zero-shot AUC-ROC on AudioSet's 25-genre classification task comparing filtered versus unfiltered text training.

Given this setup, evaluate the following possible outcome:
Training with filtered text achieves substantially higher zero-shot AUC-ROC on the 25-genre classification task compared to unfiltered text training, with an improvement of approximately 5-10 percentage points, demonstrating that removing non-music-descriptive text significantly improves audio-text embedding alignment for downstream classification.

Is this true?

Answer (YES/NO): NO